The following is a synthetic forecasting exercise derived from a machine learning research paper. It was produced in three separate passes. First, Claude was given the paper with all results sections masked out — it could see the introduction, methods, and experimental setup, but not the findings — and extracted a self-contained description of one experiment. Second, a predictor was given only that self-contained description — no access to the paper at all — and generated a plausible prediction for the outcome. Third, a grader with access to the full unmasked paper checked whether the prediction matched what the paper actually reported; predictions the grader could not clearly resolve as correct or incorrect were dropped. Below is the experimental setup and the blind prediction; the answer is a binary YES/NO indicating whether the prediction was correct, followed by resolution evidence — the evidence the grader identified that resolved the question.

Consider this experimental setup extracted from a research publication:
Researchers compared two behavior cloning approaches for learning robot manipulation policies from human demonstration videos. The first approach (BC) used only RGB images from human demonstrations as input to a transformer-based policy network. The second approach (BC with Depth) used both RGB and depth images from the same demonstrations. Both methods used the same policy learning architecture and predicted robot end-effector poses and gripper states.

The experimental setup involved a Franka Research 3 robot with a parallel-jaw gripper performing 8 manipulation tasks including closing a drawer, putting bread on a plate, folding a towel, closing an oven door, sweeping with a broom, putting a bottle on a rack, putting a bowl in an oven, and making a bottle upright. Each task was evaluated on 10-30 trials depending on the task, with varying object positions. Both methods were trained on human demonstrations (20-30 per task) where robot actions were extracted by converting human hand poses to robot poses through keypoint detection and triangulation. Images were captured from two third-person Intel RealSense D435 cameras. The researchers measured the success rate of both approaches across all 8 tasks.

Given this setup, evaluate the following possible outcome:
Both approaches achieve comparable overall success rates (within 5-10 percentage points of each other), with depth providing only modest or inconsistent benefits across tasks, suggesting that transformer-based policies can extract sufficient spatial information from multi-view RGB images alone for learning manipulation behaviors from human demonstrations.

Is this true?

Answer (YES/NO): NO